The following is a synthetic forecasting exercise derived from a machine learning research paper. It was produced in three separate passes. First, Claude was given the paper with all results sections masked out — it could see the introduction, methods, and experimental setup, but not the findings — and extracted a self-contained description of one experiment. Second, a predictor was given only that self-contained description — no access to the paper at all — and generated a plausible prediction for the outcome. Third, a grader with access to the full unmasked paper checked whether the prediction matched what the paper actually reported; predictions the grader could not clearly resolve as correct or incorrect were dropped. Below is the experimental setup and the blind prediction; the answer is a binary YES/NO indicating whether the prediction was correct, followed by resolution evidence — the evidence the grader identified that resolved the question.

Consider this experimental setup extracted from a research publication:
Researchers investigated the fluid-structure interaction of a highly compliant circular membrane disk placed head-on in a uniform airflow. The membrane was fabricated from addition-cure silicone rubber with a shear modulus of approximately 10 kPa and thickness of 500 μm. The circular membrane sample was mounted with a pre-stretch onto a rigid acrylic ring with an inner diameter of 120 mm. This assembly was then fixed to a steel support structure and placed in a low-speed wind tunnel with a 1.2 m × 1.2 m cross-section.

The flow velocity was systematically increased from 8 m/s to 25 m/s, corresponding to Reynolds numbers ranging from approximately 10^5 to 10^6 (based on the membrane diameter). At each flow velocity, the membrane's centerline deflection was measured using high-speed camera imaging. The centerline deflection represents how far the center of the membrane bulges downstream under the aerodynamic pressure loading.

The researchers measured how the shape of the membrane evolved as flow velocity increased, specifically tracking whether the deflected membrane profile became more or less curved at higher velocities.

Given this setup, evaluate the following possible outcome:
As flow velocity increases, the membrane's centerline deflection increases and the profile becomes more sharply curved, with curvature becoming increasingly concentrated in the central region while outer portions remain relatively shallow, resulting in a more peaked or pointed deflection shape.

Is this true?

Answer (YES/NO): NO